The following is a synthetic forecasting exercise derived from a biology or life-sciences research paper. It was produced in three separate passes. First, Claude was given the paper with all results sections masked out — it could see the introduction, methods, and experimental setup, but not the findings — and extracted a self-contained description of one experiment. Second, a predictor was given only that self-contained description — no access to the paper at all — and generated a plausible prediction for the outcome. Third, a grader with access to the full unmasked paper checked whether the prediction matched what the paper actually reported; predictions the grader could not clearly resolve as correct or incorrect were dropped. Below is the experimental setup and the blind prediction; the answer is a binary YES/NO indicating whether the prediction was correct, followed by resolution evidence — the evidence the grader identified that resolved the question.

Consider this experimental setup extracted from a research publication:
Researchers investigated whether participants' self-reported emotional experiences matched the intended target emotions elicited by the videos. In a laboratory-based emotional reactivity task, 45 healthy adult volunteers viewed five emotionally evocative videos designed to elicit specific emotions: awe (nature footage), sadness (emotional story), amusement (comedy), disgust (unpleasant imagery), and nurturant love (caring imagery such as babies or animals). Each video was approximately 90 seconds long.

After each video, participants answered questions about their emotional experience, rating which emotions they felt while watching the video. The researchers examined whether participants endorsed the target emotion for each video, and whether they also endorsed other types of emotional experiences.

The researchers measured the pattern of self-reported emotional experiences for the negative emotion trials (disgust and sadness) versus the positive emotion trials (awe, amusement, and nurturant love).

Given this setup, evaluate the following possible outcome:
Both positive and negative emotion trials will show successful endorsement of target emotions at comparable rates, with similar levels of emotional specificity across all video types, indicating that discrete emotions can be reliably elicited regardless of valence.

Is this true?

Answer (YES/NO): NO